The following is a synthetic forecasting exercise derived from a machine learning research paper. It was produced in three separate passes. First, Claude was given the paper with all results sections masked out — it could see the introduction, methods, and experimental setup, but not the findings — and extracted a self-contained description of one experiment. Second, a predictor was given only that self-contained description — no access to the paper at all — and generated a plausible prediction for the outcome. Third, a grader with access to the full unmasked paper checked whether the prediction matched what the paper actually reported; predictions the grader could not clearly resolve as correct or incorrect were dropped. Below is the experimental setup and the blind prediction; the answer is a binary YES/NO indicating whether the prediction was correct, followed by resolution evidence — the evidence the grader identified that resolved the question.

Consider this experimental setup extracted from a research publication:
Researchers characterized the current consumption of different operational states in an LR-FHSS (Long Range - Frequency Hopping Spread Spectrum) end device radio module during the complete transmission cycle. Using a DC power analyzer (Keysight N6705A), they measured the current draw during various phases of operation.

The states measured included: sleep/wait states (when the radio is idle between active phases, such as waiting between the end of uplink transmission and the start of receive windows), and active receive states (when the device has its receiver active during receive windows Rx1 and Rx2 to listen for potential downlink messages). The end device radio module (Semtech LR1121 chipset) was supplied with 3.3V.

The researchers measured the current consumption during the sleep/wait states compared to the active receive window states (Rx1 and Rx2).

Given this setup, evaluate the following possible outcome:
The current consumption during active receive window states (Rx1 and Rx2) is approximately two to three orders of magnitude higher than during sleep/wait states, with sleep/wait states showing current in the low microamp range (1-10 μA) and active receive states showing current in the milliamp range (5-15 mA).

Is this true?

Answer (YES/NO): NO